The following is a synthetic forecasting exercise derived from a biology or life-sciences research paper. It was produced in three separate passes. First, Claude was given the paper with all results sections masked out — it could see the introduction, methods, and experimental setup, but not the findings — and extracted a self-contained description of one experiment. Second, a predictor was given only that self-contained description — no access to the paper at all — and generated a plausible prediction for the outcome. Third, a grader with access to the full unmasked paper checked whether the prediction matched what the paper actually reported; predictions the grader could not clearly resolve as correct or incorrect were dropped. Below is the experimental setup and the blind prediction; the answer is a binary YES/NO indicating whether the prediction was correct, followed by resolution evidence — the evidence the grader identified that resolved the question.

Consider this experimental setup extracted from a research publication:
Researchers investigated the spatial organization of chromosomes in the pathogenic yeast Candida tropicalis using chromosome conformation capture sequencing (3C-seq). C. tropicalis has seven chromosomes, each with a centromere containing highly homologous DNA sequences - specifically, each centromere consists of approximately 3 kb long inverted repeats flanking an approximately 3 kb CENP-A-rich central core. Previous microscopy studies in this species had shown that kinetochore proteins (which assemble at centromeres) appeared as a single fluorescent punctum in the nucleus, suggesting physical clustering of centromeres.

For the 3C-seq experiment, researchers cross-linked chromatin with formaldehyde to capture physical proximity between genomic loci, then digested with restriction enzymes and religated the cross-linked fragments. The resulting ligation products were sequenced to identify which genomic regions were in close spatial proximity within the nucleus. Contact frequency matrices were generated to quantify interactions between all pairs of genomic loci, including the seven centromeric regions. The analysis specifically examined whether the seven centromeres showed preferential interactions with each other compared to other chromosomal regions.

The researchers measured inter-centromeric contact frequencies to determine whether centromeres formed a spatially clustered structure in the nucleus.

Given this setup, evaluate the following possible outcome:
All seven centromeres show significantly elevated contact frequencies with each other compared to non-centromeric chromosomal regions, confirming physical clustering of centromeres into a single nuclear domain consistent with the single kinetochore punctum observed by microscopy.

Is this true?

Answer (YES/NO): YES